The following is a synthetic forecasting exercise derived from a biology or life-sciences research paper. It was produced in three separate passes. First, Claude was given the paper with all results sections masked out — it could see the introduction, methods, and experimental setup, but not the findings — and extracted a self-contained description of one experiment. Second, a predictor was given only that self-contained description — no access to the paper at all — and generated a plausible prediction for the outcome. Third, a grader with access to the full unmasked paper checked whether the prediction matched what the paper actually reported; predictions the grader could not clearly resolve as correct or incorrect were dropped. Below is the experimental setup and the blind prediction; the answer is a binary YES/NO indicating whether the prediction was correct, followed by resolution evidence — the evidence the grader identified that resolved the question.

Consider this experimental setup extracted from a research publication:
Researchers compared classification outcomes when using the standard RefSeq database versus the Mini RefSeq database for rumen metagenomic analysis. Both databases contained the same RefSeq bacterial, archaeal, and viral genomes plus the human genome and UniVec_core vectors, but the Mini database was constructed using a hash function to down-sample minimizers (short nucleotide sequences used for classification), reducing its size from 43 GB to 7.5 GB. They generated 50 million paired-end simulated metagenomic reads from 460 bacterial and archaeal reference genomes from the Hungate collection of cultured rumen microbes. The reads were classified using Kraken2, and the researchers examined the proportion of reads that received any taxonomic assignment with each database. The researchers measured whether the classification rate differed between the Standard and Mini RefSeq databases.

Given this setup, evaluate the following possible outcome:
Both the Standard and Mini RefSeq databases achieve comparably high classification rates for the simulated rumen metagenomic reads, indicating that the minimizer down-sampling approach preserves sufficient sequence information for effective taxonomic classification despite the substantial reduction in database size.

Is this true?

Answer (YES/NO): NO